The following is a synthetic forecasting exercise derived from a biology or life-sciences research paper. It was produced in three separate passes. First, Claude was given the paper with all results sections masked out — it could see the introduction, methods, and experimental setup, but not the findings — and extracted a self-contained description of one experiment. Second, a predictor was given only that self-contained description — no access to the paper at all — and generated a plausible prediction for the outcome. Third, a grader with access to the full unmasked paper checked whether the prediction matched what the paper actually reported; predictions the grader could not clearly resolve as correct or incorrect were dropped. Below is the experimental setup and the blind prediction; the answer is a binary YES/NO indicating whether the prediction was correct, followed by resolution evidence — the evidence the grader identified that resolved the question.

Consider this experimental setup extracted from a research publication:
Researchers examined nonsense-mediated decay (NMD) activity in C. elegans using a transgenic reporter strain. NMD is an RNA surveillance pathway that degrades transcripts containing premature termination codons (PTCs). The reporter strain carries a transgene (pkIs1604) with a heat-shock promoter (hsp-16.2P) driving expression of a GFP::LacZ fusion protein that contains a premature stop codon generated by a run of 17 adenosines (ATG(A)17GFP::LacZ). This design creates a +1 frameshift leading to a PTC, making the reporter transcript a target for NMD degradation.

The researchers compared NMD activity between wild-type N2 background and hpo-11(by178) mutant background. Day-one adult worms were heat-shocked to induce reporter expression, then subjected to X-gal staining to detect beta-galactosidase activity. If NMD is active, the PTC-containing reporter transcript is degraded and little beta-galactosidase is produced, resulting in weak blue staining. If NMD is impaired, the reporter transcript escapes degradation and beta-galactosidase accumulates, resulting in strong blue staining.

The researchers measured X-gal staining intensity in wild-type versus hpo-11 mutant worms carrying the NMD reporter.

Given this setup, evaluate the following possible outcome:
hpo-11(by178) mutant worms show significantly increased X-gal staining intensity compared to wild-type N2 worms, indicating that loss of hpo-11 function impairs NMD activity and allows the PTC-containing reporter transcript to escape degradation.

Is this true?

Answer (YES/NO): NO